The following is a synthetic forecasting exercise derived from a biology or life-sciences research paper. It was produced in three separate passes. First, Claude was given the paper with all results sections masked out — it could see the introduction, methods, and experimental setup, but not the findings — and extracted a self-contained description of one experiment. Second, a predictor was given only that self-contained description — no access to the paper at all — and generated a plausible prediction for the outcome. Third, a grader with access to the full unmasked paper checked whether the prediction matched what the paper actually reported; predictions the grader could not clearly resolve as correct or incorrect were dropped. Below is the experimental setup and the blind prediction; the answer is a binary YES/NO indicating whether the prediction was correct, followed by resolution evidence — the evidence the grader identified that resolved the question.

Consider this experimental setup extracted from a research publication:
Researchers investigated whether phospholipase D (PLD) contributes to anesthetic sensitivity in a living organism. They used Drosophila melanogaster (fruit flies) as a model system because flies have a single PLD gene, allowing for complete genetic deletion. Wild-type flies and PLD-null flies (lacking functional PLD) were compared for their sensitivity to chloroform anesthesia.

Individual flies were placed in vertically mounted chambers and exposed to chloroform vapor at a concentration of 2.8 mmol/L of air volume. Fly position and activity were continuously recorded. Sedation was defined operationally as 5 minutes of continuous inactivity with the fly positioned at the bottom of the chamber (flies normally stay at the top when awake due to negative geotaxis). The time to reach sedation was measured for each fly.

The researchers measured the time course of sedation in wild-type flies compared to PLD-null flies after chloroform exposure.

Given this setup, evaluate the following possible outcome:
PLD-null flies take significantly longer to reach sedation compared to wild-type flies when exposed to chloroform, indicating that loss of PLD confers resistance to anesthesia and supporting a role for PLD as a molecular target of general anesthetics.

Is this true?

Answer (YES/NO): YES